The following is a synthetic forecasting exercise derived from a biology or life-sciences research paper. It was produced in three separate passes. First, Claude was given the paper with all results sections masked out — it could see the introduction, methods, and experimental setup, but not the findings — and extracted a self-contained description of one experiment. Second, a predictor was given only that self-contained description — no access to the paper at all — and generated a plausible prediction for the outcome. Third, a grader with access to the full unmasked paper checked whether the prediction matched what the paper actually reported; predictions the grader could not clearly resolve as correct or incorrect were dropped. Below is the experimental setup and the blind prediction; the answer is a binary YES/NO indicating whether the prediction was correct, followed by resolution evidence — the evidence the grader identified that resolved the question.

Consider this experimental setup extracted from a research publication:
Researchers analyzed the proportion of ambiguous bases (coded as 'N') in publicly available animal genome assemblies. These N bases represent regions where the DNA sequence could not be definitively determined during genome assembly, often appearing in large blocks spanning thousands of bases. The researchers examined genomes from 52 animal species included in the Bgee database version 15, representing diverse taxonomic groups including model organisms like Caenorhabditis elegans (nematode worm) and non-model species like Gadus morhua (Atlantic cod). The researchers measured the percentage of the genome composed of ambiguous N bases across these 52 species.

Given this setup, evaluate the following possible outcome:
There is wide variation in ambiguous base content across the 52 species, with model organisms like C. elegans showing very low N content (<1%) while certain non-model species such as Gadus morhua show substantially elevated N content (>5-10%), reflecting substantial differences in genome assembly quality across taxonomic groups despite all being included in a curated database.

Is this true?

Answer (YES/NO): YES